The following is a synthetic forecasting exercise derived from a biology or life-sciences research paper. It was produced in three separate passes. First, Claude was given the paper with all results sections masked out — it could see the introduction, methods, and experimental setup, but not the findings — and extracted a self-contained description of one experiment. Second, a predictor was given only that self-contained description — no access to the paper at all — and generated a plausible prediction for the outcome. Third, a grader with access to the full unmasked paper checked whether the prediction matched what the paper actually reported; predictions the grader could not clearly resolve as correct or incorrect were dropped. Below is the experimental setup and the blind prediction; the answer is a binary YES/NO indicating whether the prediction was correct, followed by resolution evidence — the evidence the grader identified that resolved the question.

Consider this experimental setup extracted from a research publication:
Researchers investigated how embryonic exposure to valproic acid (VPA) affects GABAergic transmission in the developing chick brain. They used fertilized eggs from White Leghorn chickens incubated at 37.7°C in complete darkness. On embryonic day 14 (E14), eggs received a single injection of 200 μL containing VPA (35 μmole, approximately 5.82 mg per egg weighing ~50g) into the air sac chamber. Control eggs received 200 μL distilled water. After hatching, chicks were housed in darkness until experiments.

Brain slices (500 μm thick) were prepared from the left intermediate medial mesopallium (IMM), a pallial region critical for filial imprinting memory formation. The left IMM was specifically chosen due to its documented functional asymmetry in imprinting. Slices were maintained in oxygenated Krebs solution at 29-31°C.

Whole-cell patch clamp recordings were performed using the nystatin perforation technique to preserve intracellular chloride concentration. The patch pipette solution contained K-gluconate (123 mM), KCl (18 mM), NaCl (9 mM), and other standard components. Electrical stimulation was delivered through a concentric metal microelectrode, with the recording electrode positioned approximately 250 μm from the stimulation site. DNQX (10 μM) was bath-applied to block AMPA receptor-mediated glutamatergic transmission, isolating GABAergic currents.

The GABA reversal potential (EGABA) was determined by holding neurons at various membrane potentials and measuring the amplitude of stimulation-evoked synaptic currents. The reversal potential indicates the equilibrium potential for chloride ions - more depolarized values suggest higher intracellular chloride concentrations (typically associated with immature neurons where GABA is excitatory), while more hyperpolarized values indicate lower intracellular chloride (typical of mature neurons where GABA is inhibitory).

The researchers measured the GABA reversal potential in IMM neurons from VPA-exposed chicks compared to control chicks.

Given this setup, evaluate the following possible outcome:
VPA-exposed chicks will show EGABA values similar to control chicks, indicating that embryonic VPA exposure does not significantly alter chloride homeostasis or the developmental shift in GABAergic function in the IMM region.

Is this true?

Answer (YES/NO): NO